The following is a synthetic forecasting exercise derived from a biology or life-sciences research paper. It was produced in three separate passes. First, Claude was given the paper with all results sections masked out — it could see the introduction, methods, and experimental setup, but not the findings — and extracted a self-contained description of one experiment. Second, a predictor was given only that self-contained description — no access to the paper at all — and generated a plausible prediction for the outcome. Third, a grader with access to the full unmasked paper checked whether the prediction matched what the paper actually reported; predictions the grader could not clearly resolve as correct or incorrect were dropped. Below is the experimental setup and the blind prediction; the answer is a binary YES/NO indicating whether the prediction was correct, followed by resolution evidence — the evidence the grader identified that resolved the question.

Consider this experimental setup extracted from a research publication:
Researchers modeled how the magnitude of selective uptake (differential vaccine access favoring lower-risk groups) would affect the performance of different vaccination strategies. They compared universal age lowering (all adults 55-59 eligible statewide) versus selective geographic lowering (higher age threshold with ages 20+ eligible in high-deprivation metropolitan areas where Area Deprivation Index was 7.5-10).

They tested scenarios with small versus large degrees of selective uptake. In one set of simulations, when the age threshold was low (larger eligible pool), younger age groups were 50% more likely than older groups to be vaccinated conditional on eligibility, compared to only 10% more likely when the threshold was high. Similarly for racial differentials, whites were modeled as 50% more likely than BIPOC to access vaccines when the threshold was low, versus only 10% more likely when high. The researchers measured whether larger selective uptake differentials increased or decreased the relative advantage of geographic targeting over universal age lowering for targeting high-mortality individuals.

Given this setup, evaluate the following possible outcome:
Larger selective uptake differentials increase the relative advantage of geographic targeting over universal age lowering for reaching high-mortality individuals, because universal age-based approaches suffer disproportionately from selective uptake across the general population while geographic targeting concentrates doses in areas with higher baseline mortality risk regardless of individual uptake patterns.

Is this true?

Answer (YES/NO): YES